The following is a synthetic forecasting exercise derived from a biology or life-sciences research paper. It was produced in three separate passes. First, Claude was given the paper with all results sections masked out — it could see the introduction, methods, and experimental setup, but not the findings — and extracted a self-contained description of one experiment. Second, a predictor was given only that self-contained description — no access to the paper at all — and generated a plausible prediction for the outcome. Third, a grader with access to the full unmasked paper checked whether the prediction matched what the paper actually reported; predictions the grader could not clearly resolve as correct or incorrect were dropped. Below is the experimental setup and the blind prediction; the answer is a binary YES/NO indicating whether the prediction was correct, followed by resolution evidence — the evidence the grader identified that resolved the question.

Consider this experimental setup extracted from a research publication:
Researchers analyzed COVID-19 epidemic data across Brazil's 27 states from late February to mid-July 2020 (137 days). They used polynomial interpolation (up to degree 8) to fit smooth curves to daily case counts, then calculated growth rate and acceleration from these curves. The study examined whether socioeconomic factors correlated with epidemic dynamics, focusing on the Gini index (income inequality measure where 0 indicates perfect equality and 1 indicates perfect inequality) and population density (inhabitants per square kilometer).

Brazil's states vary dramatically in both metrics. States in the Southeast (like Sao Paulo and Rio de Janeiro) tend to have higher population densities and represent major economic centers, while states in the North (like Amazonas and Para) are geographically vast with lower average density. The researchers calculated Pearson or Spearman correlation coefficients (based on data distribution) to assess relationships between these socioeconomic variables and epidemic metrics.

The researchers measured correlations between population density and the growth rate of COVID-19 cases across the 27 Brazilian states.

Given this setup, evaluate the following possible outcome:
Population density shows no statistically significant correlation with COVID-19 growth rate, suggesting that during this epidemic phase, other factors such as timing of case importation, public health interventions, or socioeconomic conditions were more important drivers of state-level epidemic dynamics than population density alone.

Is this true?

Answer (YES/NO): NO